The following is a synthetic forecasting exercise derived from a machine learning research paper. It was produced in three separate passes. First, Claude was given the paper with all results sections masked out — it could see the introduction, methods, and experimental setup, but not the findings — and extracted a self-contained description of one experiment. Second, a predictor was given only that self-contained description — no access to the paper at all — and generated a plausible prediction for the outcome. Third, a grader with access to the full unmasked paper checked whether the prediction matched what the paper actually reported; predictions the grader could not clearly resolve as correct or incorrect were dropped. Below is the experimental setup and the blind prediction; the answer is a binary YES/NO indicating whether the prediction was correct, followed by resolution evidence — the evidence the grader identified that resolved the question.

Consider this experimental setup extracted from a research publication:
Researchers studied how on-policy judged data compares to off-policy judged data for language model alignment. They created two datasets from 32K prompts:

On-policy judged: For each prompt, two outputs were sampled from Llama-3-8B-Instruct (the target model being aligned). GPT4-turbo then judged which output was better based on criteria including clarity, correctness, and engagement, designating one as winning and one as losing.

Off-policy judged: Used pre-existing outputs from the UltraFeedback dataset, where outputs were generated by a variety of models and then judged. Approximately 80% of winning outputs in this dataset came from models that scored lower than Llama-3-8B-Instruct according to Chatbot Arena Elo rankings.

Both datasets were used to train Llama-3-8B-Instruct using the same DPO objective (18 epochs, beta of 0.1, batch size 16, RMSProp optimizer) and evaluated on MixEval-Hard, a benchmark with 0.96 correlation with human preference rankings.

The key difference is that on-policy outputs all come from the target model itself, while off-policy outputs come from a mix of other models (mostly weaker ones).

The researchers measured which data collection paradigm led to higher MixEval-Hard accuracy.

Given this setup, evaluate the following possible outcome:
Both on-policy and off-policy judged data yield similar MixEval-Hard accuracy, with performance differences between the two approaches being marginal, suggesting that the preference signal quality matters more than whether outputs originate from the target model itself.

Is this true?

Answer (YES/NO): NO